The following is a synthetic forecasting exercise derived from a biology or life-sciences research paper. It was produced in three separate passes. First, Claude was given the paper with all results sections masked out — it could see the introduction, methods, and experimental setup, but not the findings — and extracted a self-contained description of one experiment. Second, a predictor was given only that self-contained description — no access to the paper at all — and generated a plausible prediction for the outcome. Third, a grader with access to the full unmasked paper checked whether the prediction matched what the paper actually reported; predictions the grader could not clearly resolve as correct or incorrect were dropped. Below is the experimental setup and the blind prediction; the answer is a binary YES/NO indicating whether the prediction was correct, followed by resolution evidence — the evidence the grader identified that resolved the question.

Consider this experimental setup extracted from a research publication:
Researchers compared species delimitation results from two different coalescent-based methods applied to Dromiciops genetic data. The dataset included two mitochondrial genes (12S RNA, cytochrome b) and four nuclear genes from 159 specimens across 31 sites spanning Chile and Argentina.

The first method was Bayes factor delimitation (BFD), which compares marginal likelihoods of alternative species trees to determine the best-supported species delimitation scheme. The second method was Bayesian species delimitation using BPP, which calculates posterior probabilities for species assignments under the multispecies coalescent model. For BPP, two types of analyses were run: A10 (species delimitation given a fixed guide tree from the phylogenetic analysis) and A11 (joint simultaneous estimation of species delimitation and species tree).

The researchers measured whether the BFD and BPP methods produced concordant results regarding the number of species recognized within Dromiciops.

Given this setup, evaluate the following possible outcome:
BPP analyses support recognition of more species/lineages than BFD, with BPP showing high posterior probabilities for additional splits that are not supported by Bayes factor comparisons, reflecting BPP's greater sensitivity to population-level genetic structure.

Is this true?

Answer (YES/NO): YES